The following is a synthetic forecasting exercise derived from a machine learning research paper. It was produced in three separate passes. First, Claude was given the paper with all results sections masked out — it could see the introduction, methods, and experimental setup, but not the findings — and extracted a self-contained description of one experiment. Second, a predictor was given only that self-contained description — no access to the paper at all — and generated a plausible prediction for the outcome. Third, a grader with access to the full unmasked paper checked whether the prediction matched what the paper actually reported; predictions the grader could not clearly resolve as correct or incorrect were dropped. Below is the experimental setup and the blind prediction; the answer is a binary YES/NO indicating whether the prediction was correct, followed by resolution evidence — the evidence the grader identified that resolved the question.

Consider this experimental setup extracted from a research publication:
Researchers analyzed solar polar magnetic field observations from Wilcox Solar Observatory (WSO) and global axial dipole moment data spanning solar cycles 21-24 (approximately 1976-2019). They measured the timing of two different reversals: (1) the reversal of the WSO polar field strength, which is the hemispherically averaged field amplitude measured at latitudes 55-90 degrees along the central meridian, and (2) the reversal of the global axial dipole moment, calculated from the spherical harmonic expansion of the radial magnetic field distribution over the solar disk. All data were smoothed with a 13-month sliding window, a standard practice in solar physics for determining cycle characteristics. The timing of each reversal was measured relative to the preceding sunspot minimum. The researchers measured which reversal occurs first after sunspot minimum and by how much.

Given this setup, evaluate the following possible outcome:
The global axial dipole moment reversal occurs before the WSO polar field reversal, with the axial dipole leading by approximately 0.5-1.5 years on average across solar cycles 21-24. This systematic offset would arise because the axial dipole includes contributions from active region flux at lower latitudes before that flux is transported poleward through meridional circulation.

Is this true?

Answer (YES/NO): YES